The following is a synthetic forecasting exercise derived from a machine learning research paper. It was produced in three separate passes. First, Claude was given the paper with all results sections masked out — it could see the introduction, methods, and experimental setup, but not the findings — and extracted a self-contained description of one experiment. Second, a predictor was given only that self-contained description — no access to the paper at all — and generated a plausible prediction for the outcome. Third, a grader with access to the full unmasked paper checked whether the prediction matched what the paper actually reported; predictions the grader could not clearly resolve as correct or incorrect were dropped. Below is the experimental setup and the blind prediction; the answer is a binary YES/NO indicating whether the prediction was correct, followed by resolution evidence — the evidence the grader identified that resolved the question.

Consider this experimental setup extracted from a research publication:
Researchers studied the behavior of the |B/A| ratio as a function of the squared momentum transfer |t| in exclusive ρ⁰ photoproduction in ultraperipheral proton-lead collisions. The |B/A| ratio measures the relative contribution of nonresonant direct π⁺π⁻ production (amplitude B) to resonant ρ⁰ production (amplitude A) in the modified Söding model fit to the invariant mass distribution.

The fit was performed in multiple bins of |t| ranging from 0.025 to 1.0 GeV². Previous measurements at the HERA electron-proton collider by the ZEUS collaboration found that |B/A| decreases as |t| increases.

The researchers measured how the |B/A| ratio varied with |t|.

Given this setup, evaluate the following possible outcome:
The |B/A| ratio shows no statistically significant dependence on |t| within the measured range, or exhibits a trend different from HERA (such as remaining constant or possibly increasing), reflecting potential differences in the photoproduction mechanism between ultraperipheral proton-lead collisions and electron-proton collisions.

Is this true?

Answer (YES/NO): NO